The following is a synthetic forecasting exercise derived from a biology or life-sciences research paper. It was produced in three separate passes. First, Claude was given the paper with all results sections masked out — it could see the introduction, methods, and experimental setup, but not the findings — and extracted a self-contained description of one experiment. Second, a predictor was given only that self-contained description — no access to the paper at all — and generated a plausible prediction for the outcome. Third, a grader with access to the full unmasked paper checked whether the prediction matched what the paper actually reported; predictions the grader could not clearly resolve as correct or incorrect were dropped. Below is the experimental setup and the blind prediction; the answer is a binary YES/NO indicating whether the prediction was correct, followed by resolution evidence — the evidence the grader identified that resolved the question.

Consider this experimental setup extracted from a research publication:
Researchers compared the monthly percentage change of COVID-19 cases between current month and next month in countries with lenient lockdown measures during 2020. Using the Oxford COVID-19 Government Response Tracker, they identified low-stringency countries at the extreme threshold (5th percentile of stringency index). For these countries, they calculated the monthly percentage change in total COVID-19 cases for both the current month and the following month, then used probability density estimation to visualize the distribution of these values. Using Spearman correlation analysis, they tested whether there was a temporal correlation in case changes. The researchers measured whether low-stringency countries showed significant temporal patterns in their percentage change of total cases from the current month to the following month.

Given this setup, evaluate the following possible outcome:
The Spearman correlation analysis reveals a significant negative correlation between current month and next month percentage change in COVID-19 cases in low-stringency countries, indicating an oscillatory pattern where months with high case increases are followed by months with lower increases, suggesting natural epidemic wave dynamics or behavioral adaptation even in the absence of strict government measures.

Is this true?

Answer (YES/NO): NO